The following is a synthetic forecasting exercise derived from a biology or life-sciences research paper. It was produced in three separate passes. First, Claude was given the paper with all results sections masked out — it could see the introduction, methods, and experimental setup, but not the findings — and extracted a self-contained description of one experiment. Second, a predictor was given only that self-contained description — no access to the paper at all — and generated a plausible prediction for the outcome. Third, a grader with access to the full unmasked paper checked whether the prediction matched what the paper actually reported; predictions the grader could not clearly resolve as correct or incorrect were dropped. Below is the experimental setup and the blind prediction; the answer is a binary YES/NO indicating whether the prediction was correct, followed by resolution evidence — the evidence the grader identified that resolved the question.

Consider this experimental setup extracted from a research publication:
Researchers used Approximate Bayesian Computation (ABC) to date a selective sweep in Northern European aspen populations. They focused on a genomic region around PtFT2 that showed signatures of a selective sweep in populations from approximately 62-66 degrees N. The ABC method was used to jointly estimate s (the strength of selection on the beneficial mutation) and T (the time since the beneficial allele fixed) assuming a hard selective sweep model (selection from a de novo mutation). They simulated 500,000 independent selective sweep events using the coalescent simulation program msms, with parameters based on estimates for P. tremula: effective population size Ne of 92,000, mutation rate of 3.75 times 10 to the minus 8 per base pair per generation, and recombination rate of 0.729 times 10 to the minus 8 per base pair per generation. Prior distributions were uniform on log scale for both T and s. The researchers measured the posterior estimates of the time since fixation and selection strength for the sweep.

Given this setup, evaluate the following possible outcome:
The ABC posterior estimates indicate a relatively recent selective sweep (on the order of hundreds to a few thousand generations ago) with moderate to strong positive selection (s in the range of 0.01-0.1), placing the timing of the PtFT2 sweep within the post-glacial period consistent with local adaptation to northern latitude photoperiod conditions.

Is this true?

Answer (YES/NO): YES